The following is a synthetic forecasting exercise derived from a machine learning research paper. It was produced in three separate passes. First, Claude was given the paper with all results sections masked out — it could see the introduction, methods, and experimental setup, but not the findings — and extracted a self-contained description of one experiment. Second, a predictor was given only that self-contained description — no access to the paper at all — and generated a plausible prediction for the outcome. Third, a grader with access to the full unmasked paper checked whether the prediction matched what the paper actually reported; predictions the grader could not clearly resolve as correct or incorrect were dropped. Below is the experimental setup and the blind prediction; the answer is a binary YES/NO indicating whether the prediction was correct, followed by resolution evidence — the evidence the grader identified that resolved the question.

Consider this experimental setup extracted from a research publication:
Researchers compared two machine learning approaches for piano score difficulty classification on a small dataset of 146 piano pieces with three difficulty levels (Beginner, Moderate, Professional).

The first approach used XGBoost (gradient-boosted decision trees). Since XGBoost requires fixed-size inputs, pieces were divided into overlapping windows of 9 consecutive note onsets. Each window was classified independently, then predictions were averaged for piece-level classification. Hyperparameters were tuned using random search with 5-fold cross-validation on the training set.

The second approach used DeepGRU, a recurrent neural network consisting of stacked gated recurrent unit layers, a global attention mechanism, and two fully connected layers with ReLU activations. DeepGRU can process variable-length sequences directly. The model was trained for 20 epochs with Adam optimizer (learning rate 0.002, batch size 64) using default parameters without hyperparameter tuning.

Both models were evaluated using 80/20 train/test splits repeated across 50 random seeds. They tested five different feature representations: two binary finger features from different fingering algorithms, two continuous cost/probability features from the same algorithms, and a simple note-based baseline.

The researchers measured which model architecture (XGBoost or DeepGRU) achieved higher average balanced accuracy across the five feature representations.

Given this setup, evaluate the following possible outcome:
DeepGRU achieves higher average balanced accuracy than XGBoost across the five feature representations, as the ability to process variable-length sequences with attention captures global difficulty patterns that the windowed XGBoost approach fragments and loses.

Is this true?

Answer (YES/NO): YES